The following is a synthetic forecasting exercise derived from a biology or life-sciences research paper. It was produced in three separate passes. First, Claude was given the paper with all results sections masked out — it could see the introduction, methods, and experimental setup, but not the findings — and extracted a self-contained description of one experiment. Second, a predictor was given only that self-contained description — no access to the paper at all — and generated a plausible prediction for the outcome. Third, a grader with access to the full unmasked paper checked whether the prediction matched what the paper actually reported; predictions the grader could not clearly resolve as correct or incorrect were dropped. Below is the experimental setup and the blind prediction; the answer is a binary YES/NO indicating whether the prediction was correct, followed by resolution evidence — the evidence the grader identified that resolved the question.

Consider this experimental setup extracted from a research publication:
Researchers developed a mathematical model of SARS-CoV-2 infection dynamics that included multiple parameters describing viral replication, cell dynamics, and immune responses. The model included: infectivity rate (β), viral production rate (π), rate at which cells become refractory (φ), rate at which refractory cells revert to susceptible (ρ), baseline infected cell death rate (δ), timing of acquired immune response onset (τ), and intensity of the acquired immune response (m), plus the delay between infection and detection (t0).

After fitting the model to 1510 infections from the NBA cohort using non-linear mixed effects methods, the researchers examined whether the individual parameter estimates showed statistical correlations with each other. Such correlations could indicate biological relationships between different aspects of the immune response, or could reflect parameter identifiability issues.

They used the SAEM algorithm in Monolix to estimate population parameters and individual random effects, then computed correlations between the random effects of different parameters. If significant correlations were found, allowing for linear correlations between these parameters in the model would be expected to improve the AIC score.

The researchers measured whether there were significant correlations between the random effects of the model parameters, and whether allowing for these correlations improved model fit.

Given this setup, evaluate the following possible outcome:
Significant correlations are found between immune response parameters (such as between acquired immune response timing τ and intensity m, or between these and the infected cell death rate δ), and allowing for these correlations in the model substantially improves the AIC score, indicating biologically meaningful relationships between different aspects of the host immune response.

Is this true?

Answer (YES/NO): YES